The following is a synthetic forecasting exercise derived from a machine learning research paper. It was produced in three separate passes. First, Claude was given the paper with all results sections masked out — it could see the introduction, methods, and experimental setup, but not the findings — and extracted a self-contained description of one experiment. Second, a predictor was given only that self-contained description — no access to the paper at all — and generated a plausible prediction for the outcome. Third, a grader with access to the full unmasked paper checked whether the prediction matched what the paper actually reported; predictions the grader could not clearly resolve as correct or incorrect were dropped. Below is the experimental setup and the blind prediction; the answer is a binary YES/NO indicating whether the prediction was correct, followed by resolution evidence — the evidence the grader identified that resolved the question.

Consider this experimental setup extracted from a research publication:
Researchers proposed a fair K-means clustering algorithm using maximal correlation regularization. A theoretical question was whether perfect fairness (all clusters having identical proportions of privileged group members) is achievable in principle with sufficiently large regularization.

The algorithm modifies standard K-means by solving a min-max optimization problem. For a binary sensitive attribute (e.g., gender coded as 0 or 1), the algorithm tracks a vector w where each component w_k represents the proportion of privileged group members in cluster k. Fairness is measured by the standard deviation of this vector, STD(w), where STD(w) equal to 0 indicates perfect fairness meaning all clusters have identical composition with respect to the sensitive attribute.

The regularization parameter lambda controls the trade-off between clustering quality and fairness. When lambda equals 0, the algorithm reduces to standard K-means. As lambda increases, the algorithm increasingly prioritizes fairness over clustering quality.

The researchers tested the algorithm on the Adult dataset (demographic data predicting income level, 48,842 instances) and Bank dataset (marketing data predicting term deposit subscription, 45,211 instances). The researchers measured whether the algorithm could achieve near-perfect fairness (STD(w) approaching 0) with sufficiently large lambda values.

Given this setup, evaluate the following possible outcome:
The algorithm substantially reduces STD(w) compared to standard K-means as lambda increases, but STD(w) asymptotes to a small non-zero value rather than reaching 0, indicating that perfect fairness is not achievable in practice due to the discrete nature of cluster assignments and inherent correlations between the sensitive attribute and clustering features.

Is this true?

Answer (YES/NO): NO